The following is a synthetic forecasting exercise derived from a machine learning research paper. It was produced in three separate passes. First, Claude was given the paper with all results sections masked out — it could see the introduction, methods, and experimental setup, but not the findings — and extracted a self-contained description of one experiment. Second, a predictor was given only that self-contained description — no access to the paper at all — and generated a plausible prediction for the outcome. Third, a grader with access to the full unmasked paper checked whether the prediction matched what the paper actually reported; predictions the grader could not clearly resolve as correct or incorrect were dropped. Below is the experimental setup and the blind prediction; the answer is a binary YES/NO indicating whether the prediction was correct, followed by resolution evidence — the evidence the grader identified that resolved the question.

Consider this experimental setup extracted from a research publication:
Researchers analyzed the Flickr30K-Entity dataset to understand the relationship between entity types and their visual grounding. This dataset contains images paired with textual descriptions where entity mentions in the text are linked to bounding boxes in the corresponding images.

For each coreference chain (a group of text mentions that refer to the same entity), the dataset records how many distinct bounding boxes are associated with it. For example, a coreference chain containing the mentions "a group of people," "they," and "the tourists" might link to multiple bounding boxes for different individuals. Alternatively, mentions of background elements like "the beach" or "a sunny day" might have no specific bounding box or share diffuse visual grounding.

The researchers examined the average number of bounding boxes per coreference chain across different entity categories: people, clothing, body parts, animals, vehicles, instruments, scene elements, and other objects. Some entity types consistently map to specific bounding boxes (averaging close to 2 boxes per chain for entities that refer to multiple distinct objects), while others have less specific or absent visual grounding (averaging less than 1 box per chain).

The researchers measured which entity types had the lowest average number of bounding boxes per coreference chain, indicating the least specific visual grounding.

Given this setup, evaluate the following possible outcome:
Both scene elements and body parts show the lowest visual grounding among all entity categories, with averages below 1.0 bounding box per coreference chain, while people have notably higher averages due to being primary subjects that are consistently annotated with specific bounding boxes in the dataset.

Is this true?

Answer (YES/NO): NO